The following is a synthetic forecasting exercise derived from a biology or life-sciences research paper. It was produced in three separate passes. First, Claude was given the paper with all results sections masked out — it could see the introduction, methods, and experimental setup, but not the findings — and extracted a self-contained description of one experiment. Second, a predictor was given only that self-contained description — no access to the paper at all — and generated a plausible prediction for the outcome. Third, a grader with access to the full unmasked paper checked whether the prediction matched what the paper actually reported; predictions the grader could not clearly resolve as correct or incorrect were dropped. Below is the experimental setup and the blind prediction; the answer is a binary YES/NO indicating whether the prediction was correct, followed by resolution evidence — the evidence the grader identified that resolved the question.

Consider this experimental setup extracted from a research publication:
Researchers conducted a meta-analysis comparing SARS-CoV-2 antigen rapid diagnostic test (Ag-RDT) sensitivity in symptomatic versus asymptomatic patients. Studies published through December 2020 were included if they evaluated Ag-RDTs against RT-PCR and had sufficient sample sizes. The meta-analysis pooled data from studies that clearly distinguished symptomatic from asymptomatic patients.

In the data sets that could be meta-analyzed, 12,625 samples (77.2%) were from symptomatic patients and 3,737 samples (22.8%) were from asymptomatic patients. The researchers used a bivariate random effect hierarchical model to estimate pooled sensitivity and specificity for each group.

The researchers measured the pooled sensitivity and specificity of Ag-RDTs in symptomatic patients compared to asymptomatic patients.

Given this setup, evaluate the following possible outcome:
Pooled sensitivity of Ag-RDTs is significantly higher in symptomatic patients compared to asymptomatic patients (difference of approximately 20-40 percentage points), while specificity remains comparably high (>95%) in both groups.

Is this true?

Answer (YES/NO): NO